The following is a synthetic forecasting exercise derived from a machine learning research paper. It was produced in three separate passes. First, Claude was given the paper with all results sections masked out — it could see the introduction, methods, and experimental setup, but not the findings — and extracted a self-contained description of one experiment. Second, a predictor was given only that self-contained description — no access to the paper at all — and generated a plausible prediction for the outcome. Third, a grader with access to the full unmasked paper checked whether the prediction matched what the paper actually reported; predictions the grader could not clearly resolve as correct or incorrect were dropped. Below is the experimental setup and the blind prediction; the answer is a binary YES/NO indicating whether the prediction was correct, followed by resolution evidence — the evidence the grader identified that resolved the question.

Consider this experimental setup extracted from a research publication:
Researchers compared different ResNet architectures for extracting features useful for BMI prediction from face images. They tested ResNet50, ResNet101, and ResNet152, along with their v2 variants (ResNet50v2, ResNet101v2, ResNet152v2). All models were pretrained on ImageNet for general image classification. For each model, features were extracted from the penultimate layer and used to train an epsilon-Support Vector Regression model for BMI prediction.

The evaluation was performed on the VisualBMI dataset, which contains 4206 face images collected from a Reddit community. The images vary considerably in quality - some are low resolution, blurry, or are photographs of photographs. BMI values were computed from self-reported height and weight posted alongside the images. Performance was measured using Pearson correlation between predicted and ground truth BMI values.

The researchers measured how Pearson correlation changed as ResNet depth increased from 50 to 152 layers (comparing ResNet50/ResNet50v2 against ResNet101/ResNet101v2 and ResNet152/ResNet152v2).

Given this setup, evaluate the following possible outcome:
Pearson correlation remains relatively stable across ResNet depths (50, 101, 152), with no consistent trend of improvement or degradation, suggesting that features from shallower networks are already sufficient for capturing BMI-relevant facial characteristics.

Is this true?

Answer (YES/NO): NO